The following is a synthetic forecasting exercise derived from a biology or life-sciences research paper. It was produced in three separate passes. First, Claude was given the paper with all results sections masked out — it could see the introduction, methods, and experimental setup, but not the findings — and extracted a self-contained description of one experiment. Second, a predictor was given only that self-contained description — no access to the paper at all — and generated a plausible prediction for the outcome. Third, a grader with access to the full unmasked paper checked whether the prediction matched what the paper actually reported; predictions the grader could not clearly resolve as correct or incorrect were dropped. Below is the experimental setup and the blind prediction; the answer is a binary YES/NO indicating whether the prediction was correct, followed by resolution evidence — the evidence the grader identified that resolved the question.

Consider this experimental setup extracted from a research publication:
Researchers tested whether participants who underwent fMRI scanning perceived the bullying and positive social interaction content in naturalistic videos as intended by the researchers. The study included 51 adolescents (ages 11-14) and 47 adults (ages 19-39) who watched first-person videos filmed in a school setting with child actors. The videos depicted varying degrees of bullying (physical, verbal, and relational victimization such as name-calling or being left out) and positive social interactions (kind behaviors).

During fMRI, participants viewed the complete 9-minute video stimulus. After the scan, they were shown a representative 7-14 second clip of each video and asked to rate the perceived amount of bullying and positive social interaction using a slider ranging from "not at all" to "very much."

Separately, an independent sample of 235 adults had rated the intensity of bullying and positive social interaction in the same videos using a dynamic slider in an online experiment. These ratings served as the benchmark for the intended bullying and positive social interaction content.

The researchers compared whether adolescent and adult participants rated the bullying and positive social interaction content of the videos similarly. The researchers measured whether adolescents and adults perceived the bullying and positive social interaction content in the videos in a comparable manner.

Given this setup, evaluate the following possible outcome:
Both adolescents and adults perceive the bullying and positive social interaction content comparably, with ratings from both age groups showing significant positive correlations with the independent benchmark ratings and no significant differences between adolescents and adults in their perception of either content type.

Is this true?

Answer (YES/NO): NO